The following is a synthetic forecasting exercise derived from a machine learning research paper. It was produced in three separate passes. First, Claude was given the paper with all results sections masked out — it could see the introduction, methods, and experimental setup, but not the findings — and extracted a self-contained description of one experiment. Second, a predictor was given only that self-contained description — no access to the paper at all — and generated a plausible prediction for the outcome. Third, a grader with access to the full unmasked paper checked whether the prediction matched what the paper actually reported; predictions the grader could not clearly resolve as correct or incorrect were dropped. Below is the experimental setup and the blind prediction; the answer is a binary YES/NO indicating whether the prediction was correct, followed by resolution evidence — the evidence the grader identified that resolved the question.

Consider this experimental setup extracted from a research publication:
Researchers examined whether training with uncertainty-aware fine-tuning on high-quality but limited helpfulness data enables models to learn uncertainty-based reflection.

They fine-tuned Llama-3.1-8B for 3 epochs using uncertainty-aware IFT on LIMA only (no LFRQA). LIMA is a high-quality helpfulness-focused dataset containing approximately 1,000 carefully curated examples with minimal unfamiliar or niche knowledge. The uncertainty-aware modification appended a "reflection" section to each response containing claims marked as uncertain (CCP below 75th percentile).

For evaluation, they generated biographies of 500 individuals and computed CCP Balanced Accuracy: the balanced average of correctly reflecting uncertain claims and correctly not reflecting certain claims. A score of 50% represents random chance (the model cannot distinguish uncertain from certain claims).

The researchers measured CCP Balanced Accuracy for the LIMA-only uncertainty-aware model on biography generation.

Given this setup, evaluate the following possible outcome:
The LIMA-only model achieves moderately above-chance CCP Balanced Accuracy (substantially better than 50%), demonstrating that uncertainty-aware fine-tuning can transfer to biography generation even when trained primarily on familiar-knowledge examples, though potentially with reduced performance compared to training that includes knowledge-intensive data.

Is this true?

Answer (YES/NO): NO